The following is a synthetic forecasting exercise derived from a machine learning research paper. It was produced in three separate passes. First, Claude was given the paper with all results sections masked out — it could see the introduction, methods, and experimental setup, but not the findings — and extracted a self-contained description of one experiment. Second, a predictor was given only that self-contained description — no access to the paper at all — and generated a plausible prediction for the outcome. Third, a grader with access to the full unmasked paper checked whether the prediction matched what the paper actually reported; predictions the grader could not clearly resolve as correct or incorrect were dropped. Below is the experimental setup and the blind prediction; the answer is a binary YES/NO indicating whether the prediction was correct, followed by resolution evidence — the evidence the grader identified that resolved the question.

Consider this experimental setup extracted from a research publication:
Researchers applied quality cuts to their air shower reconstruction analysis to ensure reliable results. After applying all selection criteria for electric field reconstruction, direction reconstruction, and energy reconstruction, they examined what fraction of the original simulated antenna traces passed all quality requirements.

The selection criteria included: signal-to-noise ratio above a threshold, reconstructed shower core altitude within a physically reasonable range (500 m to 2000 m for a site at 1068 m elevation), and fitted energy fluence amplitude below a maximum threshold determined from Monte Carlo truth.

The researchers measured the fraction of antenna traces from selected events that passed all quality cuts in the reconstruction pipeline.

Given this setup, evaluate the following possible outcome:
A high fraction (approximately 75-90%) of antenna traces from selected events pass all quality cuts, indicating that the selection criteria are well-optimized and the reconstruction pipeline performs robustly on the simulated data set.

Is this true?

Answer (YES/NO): YES